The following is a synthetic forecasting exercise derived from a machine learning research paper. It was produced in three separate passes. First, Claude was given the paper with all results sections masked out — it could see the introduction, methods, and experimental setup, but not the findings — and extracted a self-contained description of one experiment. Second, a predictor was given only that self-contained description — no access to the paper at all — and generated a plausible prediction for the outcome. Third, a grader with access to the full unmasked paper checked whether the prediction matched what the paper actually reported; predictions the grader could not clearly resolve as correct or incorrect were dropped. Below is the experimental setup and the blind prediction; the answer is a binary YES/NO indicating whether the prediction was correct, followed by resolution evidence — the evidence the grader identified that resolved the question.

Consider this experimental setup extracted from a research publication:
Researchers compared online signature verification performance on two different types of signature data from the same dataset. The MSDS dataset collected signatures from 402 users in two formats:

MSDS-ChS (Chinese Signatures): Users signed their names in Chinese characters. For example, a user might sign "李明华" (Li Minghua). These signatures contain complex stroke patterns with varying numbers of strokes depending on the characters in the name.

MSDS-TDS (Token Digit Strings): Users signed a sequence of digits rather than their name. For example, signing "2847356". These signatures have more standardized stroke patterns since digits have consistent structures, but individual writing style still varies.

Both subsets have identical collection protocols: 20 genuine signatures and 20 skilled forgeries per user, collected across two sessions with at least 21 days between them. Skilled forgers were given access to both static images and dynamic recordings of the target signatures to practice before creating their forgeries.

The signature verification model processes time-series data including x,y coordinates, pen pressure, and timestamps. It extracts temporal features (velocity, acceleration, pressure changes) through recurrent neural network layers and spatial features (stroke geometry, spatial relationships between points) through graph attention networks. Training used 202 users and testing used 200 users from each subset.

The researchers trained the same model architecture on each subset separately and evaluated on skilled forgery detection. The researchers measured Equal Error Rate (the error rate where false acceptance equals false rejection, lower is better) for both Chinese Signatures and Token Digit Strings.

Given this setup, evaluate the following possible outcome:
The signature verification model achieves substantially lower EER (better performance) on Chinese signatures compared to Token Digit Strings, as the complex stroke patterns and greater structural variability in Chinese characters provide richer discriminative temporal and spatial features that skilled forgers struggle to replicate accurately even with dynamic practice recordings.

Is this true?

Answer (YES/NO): NO